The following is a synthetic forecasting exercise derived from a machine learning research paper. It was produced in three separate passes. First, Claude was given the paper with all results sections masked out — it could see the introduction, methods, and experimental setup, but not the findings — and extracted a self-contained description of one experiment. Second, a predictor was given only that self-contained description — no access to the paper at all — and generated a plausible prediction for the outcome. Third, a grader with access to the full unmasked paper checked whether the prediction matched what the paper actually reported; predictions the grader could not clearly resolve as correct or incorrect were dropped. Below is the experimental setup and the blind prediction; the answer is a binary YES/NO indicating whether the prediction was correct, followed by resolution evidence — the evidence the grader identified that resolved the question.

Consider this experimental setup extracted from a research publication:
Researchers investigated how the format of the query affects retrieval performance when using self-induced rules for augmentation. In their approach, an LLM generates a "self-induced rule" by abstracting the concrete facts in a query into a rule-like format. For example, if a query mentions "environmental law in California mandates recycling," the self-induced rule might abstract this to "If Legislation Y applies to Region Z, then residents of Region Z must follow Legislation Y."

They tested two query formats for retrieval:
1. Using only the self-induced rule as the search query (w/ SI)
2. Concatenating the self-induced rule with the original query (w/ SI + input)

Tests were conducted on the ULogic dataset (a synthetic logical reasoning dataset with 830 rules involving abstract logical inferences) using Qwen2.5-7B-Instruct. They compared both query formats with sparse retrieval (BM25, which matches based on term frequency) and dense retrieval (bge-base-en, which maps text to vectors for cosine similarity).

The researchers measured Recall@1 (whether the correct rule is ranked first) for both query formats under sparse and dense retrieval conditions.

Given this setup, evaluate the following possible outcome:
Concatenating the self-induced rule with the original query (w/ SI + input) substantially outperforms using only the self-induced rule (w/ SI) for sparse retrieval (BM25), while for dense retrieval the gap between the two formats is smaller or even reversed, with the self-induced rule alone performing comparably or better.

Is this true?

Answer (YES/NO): YES